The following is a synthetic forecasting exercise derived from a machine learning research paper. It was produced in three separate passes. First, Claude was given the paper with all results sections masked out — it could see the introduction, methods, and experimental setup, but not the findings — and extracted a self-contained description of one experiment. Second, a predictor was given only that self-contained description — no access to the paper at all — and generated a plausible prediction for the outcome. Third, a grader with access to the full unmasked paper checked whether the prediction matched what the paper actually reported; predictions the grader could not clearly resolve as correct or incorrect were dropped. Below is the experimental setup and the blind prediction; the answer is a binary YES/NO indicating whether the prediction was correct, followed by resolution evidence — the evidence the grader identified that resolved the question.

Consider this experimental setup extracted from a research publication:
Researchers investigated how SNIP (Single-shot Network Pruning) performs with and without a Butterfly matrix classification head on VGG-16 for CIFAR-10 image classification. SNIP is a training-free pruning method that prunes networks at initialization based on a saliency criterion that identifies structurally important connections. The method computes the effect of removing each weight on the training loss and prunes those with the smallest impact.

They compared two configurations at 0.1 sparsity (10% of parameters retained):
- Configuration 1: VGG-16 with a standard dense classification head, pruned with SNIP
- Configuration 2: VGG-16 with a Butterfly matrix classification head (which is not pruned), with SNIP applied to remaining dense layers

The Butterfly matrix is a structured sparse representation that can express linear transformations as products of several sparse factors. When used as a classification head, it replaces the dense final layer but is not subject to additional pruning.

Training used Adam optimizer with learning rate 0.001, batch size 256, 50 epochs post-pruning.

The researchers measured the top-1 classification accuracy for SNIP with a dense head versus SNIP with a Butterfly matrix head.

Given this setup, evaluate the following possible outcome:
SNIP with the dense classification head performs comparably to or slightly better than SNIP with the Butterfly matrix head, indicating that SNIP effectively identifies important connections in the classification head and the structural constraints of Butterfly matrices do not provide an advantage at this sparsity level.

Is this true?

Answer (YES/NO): NO